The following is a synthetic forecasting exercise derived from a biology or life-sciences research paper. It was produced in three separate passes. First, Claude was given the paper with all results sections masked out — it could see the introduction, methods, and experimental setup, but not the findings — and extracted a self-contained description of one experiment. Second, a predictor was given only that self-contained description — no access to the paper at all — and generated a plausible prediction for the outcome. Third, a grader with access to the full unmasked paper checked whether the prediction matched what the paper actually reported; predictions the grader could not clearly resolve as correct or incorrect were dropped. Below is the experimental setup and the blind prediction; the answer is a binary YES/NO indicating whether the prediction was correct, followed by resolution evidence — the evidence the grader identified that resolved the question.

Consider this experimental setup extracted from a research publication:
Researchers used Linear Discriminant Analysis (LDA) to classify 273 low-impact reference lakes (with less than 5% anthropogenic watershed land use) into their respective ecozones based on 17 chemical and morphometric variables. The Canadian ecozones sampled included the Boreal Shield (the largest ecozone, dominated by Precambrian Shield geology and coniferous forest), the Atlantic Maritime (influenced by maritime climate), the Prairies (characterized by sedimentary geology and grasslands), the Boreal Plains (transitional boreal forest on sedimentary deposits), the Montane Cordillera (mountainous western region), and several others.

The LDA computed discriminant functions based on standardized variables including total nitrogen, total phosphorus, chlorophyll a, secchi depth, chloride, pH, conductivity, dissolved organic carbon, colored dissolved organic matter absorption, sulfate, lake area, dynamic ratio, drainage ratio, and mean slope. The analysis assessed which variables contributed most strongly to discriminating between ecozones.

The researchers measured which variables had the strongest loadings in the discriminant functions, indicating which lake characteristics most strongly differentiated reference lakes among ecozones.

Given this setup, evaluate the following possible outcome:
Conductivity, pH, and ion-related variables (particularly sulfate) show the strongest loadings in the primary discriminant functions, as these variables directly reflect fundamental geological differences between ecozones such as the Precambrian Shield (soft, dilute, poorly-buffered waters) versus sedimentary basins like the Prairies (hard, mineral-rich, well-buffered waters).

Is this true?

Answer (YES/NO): NO